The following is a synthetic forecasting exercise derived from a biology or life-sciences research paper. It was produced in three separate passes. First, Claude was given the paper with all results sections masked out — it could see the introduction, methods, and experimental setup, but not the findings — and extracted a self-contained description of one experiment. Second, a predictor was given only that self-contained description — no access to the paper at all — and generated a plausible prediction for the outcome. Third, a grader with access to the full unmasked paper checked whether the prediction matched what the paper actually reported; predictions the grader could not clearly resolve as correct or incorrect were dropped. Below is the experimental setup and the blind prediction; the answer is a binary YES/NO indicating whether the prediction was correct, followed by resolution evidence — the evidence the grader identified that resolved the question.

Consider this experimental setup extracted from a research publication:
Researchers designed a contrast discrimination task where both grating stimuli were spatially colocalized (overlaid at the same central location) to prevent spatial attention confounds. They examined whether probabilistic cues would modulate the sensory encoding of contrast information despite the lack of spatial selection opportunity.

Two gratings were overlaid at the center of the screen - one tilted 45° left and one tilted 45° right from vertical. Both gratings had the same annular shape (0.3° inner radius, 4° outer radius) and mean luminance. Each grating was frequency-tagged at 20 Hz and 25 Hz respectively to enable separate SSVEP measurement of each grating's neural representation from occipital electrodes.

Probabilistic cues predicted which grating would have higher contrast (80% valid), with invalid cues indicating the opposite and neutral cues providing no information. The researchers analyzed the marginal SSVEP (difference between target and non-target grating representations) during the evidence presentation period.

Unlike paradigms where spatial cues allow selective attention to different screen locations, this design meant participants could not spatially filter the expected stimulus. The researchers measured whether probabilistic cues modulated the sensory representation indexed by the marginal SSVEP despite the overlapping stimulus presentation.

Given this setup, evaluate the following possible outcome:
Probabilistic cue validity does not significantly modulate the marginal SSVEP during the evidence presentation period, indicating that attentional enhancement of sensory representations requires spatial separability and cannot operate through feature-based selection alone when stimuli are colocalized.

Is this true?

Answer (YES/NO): NO